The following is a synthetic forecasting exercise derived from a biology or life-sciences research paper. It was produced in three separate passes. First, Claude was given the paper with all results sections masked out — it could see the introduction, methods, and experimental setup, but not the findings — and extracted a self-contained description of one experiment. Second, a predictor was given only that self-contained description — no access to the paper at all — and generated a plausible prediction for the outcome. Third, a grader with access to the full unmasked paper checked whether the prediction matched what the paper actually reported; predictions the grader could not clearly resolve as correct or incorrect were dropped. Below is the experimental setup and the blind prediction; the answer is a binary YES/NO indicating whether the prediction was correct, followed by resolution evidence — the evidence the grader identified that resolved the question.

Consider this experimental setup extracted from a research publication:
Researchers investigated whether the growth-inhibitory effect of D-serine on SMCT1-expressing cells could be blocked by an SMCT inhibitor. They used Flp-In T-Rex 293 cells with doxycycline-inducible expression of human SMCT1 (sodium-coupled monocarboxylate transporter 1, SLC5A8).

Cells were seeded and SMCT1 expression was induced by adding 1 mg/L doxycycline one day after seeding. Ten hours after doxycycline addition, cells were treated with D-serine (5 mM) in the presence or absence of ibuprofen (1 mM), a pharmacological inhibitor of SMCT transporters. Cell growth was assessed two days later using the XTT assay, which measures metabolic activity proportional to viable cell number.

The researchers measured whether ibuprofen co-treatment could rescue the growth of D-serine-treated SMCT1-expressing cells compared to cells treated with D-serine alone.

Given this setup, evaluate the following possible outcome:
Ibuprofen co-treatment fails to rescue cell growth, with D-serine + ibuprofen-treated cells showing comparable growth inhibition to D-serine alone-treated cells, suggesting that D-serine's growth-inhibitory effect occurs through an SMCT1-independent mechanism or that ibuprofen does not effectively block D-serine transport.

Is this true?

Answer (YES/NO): NO